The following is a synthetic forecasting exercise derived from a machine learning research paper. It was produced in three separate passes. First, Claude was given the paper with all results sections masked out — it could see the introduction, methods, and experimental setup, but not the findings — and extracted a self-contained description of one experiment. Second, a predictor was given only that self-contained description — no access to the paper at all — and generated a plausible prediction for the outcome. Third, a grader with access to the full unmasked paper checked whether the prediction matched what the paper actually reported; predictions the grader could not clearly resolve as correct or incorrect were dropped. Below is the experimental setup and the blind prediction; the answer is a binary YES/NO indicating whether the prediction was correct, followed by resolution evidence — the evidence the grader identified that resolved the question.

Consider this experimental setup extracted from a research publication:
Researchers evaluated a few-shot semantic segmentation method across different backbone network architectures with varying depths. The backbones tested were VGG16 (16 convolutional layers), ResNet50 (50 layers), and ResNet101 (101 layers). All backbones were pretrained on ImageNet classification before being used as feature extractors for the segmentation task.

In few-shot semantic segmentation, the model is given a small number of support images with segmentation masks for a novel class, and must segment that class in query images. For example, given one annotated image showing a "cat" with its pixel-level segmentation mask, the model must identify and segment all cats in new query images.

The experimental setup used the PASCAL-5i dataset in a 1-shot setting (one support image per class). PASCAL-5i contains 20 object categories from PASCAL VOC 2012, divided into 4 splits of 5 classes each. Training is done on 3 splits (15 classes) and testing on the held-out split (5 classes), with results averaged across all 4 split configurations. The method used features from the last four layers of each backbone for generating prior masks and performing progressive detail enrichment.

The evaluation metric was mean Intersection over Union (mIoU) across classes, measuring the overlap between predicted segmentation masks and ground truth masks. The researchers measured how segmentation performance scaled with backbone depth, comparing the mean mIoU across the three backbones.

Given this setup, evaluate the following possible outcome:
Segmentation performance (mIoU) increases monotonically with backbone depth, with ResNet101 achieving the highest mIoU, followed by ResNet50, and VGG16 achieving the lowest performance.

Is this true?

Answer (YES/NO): NO